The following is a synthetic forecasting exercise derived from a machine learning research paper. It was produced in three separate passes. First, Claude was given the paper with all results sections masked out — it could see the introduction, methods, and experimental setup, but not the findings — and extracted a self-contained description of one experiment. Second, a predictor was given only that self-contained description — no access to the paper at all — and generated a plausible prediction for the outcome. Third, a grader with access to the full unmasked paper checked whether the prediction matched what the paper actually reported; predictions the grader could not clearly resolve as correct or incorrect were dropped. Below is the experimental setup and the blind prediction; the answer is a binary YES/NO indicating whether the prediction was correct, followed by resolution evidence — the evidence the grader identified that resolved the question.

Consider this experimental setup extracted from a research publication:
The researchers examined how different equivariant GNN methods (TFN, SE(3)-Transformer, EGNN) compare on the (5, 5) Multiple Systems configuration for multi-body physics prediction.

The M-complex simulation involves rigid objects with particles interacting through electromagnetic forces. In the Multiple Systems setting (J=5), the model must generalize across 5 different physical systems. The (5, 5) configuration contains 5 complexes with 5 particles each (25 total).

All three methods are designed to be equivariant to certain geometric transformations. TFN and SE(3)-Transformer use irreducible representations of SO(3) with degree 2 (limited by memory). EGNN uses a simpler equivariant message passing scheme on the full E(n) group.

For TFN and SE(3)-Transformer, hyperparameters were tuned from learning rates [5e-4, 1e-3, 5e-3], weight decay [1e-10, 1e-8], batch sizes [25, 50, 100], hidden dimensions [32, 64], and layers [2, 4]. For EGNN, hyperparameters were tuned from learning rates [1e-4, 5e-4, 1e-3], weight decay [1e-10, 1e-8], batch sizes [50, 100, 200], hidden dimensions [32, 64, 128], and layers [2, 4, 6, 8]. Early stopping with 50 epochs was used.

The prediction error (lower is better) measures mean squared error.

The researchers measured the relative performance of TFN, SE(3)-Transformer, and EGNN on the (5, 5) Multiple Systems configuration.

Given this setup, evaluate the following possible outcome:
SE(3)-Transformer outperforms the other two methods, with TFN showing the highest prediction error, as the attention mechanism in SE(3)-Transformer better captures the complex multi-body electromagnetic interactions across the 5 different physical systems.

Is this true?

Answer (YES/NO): NO